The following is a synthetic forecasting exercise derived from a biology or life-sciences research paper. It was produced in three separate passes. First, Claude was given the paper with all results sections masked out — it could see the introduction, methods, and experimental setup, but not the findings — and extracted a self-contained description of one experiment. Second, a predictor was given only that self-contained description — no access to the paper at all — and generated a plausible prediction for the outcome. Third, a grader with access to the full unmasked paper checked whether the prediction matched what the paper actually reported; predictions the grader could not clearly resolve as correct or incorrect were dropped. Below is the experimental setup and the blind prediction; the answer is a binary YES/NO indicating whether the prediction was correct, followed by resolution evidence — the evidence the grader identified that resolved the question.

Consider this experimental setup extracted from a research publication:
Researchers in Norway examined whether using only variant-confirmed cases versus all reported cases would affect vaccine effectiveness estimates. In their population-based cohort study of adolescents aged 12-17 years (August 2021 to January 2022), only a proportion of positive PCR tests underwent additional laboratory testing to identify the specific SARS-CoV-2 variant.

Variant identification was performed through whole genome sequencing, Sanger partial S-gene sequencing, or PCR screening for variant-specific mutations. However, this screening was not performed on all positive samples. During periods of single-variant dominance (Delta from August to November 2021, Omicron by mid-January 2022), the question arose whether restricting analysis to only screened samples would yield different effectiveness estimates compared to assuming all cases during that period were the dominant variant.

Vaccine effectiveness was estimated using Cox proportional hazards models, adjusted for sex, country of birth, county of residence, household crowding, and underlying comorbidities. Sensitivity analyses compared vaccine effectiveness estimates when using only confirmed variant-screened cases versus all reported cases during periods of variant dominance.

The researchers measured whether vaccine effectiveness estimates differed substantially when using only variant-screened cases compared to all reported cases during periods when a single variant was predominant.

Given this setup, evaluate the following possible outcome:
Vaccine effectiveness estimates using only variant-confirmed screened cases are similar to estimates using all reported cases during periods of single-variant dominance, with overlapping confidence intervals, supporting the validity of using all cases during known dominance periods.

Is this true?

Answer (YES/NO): NO